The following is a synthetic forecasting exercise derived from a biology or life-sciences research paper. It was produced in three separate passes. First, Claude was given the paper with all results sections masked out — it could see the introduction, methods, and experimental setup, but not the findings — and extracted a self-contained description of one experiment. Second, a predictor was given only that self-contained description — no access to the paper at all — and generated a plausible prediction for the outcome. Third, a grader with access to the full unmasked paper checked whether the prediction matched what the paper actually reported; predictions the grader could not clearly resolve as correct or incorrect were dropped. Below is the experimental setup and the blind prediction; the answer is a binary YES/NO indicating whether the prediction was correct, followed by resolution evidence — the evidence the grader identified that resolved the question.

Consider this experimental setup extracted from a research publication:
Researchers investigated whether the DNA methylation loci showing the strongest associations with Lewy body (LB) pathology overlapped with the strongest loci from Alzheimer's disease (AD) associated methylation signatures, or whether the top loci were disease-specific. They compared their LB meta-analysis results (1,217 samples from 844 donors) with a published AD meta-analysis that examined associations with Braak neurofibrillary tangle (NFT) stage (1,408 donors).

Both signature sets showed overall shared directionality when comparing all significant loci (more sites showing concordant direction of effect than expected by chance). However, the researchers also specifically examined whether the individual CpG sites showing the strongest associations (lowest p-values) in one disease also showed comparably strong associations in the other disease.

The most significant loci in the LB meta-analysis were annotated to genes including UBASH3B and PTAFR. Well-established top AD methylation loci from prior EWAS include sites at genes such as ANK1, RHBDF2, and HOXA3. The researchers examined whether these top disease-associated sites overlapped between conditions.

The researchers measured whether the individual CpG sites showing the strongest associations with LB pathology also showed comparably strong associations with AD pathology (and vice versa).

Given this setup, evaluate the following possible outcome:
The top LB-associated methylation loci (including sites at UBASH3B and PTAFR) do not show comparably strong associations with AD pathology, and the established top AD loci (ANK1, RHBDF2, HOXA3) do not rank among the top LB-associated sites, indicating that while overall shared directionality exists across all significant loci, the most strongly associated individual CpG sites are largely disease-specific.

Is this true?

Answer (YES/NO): YES